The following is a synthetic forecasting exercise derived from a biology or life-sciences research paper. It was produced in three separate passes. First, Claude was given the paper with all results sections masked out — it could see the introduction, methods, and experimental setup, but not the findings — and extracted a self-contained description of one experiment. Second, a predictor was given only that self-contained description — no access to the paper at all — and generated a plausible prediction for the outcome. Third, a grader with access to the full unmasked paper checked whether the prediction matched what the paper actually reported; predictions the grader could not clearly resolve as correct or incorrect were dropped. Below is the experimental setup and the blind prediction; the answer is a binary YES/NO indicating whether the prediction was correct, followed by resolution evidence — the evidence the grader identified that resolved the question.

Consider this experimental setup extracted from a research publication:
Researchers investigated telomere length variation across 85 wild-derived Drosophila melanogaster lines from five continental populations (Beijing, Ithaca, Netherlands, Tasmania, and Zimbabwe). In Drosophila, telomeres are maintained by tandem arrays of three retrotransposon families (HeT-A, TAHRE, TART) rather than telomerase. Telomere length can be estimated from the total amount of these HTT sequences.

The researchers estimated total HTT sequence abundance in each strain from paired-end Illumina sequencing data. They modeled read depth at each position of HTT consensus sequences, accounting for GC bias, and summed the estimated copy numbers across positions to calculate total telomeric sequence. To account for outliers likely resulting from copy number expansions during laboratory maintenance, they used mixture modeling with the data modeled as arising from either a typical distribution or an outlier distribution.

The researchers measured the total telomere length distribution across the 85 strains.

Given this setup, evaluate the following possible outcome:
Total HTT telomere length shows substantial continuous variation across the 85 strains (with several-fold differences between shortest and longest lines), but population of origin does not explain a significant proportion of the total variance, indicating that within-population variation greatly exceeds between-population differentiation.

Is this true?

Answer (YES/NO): NO